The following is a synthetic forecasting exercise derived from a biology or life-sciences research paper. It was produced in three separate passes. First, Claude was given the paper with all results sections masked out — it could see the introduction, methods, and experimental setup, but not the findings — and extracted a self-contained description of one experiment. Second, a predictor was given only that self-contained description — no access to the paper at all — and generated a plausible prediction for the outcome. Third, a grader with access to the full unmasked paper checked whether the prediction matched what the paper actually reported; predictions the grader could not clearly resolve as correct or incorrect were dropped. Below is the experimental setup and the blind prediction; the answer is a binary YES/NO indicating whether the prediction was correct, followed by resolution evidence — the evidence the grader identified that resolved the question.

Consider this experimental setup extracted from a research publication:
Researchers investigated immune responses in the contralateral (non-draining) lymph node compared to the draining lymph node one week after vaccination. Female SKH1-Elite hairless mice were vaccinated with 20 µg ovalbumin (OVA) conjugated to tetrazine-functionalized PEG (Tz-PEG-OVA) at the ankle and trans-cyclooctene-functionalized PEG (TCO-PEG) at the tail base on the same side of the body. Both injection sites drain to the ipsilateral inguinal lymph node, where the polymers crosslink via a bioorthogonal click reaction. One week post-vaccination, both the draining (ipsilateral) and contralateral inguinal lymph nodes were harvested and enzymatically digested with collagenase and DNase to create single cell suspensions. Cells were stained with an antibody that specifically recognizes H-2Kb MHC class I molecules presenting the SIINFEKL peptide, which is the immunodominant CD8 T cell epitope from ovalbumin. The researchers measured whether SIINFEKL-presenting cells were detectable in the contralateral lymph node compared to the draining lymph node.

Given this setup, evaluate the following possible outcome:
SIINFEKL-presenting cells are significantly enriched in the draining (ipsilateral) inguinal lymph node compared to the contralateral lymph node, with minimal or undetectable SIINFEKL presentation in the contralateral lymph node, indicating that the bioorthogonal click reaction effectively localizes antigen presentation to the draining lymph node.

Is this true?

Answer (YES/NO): NO